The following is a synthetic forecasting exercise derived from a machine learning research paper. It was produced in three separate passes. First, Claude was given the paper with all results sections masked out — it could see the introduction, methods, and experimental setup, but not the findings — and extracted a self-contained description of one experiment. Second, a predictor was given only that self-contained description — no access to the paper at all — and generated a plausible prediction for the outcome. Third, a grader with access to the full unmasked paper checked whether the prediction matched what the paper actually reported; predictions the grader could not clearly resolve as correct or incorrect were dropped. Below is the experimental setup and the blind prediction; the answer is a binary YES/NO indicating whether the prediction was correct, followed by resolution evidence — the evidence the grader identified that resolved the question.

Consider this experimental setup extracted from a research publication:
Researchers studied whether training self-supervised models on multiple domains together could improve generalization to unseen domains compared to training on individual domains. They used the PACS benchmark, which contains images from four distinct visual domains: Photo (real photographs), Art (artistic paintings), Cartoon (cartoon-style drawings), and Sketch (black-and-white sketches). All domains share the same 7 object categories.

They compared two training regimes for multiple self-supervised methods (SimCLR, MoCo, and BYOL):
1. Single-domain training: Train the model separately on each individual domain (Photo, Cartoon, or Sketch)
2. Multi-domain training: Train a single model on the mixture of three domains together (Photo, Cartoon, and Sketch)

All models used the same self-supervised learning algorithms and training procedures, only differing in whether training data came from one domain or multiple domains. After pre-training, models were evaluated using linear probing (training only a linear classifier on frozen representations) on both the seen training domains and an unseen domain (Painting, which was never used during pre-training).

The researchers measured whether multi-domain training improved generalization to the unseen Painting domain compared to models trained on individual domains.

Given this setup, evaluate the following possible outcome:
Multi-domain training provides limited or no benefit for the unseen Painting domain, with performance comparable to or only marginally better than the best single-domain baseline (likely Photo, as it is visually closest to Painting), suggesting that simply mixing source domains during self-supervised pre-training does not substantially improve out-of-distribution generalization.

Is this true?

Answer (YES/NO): YES